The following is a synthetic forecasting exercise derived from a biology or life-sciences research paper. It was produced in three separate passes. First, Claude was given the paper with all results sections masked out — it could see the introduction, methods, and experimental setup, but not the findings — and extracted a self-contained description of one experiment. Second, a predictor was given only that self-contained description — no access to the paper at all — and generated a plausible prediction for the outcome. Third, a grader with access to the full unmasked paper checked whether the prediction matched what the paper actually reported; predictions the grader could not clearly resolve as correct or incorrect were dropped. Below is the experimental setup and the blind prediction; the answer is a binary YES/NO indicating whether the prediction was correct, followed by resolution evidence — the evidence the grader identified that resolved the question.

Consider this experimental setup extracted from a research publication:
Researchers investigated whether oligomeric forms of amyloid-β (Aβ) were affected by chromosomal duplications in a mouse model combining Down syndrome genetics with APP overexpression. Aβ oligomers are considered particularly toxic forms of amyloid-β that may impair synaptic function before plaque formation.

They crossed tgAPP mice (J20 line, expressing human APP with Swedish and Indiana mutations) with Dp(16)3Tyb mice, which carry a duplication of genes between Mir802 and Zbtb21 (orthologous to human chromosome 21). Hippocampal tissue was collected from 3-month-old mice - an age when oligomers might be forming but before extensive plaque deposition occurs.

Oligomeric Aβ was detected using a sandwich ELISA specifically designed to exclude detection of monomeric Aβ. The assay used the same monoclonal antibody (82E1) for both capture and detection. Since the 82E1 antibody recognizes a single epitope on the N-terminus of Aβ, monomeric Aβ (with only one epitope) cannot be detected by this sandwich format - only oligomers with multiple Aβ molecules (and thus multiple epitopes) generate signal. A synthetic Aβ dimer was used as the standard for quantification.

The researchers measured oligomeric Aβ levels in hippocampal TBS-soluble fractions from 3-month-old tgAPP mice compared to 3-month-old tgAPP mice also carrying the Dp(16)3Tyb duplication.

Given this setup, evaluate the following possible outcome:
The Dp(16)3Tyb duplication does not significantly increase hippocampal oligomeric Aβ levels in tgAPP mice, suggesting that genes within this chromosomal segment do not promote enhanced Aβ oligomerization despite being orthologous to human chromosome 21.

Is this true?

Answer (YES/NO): NO